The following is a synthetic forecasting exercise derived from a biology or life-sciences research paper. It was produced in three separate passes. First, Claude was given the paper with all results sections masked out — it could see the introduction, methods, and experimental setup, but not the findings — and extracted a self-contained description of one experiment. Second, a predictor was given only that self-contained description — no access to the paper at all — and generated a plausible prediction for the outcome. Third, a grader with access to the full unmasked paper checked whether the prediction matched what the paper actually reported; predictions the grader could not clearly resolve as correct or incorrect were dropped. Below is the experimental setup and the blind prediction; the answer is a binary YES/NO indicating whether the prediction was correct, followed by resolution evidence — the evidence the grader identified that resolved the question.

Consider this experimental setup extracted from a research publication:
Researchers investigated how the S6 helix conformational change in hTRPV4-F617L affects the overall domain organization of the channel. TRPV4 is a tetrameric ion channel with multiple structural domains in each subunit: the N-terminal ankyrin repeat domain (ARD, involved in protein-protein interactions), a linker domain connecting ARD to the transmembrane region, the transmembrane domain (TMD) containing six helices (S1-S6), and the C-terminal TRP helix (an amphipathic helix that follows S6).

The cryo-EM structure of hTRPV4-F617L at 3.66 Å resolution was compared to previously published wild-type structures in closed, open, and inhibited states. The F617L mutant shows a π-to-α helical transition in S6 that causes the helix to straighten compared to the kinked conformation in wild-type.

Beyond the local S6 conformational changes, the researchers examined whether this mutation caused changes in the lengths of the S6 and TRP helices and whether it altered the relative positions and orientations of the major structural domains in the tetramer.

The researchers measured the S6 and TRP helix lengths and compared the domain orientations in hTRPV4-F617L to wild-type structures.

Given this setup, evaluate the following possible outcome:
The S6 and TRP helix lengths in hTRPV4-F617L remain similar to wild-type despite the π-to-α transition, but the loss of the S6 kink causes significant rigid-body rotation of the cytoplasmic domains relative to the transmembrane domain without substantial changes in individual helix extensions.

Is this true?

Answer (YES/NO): NO